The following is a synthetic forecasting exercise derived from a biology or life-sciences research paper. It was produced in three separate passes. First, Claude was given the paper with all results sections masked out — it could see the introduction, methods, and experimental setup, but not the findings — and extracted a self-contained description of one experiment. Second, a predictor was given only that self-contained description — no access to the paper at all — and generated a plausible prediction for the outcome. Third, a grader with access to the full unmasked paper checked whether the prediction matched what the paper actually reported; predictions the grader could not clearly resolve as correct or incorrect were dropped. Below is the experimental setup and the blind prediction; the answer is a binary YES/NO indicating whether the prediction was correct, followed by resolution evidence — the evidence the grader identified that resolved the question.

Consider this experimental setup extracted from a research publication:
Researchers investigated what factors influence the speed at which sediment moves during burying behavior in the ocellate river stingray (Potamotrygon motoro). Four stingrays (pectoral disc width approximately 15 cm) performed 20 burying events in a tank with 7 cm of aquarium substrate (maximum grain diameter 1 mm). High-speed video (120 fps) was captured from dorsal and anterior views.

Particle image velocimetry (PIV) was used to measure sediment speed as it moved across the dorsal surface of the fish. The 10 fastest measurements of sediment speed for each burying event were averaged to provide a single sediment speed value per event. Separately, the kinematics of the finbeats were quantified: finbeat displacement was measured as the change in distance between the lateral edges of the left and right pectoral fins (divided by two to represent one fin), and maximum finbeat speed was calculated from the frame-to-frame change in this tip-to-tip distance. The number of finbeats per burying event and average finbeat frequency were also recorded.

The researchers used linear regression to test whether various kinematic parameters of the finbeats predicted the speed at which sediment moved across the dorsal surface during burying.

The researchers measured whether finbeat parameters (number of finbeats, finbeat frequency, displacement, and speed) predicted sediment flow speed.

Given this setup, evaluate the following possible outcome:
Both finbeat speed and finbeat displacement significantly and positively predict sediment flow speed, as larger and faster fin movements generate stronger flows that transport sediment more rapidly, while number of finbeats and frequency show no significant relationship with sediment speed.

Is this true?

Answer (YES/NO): YES